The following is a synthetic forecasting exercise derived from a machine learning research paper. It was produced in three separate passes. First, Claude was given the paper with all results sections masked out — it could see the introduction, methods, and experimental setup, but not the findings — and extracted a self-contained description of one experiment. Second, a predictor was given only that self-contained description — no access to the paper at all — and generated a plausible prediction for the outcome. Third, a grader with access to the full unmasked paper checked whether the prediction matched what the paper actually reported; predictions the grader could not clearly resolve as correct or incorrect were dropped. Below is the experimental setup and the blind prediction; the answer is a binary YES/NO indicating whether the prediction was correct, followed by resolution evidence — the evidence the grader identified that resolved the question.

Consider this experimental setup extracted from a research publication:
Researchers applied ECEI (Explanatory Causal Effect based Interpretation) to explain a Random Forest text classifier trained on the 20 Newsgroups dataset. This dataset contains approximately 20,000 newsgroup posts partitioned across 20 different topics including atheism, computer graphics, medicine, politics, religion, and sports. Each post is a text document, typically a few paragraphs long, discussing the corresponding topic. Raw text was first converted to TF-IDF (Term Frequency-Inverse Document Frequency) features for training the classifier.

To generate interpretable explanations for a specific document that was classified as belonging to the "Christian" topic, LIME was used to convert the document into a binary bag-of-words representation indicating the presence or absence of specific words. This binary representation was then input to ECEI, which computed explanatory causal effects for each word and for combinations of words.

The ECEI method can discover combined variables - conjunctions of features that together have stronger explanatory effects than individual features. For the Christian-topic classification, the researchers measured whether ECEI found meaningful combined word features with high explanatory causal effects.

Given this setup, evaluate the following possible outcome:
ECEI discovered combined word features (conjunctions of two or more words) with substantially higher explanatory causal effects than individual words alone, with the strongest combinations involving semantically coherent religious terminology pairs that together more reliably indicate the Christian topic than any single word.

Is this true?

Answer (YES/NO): NO